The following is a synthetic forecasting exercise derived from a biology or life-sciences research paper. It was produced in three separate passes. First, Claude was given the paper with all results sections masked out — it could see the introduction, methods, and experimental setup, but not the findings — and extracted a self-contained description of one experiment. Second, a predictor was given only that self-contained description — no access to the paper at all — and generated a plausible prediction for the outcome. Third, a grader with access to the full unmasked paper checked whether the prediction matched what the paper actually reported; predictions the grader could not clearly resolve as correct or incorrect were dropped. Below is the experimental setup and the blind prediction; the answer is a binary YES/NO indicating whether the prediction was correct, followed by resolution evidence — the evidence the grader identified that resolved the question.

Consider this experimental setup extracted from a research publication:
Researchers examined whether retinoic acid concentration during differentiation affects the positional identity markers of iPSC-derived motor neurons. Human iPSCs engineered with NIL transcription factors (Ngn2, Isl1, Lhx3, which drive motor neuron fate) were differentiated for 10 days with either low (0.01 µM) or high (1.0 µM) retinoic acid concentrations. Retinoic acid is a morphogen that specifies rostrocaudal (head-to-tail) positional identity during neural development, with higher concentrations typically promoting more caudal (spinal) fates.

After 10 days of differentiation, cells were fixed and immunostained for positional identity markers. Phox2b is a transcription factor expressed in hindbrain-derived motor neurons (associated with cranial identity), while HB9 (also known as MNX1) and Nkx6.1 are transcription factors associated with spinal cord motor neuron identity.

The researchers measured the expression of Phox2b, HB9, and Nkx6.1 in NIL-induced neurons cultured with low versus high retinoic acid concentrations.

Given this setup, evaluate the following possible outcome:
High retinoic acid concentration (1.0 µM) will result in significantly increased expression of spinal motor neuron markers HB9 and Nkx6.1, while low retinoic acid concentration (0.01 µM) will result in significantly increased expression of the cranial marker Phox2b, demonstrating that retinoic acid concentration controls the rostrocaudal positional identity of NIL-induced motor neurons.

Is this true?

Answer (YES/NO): NO